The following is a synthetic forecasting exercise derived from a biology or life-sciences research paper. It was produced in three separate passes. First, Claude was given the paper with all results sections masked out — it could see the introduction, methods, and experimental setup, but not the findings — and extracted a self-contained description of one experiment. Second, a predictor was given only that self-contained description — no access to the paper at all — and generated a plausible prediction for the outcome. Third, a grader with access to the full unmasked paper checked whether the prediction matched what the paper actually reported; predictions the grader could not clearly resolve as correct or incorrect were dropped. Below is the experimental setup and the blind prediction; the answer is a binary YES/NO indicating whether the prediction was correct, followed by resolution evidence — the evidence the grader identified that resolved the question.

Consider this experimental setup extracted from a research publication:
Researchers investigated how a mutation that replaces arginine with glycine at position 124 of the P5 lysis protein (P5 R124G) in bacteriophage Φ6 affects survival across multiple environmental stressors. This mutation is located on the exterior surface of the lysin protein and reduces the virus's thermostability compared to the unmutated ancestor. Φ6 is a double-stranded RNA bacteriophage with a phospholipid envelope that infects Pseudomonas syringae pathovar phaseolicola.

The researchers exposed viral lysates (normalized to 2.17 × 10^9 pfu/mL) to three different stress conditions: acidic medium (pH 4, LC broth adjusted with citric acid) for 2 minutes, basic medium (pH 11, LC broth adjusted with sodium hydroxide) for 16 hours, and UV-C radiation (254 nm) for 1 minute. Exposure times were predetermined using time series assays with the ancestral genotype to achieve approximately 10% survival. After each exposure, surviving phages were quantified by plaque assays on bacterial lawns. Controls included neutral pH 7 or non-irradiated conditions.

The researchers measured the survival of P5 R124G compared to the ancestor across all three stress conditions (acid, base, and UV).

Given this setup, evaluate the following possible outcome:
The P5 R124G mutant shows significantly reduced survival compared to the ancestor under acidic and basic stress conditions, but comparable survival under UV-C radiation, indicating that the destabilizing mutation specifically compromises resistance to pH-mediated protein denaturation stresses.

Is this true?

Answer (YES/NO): NO